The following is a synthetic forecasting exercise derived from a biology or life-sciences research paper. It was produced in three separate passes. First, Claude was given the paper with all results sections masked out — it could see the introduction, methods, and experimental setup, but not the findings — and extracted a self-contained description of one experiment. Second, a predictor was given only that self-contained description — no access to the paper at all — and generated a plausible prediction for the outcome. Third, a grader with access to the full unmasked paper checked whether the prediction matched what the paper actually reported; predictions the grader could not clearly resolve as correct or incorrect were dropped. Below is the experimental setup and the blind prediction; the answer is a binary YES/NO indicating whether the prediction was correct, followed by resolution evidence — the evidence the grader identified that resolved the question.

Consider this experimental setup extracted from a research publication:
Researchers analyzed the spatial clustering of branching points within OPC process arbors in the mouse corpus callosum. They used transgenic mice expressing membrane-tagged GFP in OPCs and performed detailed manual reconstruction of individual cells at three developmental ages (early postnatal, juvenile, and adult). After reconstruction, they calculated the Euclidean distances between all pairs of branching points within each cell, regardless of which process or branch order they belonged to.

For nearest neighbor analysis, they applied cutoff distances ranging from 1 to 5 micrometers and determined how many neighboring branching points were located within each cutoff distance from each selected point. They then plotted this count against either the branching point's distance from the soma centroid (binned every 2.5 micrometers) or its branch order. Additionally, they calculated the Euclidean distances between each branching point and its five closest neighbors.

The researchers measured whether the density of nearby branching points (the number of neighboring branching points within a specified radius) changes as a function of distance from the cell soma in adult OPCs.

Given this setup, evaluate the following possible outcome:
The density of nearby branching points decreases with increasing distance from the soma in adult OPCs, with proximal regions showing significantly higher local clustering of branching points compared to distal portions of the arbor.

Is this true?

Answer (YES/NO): NO